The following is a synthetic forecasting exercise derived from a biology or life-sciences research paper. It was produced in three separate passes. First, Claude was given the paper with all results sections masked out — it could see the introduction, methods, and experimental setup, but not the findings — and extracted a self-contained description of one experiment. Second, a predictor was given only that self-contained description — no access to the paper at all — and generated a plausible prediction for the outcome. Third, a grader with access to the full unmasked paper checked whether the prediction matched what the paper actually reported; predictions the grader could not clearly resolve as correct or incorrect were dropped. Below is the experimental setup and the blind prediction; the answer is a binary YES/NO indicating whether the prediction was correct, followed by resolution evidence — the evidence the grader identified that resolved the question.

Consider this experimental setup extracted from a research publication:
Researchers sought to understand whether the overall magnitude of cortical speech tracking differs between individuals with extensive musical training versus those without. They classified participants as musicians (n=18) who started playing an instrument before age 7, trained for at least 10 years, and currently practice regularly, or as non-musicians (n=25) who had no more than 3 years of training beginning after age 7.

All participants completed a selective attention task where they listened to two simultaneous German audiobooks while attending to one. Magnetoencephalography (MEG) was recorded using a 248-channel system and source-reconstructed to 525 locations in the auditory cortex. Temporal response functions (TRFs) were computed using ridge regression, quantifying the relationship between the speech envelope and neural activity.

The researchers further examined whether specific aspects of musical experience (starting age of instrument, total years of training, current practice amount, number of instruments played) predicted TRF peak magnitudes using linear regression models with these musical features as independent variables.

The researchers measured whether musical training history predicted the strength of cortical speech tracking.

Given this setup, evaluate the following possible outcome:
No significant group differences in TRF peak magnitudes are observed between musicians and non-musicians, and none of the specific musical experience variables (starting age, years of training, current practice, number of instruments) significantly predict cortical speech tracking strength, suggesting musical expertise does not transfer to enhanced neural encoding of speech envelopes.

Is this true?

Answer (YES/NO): NO